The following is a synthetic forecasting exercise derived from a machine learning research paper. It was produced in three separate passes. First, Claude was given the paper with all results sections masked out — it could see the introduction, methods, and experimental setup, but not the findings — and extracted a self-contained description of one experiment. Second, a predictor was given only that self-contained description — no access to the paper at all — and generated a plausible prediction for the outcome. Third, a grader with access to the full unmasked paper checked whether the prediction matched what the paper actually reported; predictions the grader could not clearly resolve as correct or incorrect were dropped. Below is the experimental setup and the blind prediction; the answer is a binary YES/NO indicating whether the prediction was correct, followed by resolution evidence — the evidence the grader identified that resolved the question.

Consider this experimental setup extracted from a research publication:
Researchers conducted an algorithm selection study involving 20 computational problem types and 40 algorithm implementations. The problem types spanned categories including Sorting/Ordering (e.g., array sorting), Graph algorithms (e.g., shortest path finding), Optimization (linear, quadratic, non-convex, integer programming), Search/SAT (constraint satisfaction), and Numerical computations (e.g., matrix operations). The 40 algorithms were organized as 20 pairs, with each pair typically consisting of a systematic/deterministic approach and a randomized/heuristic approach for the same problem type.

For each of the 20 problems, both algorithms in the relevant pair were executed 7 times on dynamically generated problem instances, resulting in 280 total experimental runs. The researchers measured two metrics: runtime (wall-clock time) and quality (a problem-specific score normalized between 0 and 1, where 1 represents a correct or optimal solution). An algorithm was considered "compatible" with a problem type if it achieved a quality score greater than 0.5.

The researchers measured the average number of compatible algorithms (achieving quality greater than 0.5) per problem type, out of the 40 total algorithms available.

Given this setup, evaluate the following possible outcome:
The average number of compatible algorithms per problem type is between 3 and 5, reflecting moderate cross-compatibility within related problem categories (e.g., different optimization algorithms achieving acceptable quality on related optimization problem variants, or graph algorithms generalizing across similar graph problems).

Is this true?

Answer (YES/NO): NO